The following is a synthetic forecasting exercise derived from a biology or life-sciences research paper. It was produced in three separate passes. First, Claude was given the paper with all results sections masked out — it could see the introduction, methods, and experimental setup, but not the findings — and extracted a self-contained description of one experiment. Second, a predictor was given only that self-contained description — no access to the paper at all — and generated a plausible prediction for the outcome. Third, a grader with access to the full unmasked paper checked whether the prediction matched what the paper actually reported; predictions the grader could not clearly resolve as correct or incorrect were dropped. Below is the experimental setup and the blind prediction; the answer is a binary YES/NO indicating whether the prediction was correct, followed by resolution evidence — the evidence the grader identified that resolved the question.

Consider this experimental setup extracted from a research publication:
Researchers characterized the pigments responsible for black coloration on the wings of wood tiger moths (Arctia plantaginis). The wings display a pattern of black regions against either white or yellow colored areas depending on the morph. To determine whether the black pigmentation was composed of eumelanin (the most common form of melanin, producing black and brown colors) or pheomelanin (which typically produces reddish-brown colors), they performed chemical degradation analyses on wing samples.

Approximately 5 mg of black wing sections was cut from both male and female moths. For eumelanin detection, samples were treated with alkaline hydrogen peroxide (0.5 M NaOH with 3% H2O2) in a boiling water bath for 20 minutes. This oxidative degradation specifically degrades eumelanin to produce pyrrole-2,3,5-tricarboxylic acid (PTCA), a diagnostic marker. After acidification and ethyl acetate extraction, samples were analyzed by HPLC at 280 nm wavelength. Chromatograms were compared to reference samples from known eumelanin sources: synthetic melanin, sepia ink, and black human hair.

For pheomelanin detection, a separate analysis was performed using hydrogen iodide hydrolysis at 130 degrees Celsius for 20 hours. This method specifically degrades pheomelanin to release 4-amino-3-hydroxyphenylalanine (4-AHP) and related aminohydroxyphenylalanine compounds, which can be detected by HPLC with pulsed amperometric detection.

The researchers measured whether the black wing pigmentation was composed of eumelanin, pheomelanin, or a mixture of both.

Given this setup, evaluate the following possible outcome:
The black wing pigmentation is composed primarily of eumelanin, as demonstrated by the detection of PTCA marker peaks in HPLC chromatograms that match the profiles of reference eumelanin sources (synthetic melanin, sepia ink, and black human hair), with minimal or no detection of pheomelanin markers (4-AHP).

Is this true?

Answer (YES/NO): NO